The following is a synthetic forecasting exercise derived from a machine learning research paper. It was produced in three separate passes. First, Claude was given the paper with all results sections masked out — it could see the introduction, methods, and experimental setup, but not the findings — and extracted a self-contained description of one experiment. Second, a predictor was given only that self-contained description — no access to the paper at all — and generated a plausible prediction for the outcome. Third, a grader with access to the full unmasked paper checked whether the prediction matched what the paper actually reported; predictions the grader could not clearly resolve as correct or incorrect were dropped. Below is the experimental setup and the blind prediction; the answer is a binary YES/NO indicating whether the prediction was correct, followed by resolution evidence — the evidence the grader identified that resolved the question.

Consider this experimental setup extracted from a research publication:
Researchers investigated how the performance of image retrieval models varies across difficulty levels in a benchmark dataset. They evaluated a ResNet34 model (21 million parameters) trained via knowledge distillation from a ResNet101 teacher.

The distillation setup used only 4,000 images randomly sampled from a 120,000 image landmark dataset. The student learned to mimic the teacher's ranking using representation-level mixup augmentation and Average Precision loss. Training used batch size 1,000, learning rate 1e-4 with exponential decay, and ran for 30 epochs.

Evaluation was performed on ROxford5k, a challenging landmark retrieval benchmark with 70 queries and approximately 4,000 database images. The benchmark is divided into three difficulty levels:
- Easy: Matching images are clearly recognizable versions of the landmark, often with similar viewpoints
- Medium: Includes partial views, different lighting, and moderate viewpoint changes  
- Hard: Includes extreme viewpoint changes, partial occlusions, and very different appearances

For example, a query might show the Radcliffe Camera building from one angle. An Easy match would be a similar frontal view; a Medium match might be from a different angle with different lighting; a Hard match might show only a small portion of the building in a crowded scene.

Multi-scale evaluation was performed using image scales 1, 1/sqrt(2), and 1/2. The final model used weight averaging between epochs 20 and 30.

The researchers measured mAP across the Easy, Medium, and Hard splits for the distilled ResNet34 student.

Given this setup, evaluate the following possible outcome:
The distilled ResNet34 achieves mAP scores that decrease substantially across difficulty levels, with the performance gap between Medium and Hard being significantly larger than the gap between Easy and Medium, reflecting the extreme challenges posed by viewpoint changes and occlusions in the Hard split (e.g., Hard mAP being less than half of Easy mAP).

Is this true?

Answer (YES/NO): YES